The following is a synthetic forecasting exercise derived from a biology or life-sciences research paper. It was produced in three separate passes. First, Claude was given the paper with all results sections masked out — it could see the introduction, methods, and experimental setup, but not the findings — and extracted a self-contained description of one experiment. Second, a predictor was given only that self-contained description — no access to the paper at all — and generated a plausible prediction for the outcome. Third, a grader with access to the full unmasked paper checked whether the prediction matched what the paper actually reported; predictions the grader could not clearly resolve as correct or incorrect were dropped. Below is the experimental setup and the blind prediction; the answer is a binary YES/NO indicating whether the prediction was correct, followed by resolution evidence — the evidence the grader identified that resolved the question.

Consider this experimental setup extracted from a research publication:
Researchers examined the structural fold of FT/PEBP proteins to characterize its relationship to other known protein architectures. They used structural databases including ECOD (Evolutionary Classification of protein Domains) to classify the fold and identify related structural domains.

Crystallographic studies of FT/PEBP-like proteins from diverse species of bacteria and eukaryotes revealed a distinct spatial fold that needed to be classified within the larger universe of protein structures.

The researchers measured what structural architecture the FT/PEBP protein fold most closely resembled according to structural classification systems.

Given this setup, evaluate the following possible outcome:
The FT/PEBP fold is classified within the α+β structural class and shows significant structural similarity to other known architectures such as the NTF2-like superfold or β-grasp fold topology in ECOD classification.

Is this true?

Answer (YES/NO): NO